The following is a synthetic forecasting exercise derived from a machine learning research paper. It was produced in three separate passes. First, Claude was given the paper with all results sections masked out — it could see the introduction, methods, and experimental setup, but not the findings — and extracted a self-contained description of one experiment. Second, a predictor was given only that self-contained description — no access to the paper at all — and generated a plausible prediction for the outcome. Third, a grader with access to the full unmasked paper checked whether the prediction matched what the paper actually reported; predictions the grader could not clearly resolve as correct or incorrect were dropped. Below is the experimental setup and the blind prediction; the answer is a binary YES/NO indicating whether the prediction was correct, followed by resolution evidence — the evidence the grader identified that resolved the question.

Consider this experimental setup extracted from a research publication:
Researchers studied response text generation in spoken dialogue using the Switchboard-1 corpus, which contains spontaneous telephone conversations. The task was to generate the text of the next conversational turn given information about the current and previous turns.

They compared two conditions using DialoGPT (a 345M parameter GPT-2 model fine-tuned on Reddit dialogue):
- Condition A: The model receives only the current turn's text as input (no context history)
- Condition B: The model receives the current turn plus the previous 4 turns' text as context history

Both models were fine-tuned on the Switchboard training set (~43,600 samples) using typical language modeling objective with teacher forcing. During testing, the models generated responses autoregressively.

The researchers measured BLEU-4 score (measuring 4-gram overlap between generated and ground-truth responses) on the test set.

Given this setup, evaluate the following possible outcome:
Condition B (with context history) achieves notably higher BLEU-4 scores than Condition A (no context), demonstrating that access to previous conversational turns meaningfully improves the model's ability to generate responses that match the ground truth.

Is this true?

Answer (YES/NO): YES